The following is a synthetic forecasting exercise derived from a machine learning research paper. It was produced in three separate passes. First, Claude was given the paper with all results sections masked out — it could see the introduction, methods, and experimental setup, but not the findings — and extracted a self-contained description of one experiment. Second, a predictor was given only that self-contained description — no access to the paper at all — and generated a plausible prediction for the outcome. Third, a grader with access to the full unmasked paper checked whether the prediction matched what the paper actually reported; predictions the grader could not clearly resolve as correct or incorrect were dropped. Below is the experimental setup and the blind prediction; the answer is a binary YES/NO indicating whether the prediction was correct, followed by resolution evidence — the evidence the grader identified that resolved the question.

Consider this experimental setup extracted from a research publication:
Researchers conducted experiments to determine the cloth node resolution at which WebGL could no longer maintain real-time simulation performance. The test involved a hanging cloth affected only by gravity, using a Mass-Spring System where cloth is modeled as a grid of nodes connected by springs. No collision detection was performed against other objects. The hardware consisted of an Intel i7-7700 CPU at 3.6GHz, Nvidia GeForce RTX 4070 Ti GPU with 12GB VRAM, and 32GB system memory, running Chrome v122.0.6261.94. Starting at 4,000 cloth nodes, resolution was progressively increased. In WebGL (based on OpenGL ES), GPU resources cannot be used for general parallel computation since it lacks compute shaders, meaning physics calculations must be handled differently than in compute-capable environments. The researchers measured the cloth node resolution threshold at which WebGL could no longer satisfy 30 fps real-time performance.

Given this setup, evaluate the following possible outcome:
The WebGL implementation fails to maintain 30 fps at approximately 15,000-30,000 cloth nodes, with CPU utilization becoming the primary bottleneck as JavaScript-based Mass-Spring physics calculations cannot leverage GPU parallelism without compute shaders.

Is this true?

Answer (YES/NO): NO